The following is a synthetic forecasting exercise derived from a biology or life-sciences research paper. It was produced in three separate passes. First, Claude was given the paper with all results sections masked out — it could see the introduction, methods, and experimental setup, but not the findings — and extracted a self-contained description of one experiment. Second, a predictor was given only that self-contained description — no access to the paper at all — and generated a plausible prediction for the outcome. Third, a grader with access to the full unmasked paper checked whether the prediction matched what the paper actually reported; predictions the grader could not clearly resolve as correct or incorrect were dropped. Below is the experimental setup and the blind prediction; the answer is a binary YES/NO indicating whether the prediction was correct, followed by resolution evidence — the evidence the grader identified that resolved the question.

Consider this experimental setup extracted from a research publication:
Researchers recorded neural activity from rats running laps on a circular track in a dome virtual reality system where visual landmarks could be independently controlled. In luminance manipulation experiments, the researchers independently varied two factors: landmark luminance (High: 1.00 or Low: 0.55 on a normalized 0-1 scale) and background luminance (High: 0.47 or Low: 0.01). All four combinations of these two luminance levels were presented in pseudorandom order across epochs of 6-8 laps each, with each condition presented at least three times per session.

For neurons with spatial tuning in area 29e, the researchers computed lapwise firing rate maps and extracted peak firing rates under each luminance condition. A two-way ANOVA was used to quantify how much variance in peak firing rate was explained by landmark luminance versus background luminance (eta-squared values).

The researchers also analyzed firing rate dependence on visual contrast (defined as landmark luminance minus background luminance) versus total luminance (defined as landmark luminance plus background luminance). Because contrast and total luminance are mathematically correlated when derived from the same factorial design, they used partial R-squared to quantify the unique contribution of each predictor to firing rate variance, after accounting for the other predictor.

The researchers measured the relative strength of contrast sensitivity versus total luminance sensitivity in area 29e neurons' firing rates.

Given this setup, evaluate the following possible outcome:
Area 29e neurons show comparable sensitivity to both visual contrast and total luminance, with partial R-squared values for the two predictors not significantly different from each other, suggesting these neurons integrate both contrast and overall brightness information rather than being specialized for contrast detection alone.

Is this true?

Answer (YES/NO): NO